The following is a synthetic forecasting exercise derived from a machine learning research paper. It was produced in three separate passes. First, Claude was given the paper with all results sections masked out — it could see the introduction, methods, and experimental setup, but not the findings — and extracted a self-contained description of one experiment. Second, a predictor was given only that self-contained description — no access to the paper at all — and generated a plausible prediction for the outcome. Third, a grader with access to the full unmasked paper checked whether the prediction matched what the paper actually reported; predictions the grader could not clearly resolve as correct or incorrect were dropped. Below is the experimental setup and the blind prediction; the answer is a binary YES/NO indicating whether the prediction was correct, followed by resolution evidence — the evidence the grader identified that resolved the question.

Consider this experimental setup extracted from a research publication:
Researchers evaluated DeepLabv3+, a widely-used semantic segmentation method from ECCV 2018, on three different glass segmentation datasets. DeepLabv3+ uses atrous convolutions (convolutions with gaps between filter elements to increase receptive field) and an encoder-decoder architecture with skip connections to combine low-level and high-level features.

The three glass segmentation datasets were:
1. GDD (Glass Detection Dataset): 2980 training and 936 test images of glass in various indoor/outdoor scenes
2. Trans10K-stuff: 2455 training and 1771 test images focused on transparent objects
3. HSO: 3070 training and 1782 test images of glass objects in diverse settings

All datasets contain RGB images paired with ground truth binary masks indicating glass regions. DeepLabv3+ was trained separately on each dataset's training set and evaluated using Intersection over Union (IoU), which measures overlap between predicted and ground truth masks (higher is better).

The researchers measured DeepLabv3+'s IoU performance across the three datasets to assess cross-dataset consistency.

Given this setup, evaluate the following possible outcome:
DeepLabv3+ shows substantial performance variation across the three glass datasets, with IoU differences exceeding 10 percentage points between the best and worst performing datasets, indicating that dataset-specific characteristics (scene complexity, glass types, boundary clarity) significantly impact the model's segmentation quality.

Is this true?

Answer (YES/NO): YES